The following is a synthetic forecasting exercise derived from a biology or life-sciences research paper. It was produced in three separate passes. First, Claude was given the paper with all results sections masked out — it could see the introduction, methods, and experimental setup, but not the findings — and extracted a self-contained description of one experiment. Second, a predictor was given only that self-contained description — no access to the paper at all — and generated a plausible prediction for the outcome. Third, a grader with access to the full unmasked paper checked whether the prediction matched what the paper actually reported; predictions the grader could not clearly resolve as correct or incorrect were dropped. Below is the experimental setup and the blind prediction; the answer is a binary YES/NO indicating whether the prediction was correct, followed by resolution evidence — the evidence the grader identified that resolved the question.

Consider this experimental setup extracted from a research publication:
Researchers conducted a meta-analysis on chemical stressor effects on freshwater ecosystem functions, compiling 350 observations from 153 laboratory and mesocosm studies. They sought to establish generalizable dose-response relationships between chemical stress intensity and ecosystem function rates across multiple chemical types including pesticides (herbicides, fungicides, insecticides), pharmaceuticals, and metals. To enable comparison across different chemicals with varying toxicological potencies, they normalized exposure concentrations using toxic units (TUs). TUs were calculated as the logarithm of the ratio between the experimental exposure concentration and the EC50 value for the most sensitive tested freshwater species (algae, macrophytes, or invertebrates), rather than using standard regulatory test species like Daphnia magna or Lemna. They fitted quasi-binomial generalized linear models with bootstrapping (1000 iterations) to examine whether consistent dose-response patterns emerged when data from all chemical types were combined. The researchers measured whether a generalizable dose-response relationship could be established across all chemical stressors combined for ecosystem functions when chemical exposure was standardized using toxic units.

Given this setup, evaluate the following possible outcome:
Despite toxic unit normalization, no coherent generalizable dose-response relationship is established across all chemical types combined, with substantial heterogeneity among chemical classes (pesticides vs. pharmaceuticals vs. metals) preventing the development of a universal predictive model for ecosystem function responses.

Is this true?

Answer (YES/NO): NO